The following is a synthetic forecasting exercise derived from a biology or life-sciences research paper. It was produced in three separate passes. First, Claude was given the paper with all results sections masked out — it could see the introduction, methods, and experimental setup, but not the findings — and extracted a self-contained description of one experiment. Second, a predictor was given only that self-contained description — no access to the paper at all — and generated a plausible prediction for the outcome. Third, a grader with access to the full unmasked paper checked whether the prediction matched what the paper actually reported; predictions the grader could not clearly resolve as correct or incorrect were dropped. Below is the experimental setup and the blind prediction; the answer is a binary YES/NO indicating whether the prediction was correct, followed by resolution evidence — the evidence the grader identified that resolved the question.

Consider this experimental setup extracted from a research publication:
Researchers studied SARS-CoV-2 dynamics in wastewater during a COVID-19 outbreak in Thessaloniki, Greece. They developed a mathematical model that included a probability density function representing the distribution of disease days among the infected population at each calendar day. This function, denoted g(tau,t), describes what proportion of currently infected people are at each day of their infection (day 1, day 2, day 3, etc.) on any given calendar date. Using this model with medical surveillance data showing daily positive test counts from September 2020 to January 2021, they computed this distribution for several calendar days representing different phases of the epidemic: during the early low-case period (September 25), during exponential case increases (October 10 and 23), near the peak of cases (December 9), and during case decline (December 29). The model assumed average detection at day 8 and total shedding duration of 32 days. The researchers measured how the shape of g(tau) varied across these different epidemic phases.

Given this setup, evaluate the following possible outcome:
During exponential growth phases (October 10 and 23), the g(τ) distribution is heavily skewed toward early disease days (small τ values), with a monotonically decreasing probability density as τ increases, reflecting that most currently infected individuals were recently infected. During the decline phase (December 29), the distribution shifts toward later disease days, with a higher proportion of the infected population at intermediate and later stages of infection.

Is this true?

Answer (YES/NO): YES